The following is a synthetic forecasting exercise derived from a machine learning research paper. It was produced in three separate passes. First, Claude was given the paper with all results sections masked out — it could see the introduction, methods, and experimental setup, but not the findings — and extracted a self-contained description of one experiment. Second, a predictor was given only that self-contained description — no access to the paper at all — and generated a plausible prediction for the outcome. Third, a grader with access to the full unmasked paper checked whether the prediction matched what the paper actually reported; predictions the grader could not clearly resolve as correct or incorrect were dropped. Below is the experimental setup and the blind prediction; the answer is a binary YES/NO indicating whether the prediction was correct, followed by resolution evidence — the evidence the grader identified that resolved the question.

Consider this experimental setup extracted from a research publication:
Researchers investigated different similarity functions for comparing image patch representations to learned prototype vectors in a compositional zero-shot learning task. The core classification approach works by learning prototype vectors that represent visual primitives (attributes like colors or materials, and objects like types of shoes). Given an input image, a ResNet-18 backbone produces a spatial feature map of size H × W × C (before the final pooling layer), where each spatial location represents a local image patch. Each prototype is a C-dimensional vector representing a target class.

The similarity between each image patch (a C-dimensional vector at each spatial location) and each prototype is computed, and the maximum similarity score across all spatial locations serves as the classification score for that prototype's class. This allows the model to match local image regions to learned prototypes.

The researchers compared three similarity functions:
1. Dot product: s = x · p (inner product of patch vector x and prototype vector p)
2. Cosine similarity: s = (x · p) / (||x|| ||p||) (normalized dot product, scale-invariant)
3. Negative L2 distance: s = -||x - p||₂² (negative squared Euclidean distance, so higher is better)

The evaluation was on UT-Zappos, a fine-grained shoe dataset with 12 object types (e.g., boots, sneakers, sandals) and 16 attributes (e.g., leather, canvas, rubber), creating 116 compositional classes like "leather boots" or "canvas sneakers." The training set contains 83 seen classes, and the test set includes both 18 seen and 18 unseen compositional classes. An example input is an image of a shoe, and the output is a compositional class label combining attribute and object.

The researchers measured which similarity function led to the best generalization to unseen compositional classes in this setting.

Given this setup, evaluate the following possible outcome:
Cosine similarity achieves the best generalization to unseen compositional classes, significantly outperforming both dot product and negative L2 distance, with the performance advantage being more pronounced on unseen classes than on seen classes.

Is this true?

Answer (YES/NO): NO